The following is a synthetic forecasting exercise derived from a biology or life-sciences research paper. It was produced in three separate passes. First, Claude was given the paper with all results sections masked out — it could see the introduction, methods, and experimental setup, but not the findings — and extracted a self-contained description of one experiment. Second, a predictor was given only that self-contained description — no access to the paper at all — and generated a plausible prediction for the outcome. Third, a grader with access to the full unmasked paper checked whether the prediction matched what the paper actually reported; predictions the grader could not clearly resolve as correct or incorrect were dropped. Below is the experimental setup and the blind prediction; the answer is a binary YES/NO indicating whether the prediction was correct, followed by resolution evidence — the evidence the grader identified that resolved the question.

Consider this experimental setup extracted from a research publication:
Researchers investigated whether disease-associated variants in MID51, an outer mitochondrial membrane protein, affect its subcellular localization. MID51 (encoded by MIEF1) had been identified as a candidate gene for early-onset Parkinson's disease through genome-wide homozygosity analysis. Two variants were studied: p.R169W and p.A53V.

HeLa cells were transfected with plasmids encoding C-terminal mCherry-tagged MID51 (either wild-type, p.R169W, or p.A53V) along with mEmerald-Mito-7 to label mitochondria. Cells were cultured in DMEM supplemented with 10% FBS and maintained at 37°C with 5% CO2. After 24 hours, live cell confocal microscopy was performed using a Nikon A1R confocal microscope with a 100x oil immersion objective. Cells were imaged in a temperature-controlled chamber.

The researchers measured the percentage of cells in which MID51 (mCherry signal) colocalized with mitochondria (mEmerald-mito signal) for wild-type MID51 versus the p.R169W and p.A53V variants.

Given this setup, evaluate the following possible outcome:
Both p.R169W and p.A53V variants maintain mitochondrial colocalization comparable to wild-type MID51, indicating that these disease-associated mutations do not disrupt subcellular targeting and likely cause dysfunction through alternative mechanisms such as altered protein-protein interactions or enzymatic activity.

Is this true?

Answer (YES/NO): YES